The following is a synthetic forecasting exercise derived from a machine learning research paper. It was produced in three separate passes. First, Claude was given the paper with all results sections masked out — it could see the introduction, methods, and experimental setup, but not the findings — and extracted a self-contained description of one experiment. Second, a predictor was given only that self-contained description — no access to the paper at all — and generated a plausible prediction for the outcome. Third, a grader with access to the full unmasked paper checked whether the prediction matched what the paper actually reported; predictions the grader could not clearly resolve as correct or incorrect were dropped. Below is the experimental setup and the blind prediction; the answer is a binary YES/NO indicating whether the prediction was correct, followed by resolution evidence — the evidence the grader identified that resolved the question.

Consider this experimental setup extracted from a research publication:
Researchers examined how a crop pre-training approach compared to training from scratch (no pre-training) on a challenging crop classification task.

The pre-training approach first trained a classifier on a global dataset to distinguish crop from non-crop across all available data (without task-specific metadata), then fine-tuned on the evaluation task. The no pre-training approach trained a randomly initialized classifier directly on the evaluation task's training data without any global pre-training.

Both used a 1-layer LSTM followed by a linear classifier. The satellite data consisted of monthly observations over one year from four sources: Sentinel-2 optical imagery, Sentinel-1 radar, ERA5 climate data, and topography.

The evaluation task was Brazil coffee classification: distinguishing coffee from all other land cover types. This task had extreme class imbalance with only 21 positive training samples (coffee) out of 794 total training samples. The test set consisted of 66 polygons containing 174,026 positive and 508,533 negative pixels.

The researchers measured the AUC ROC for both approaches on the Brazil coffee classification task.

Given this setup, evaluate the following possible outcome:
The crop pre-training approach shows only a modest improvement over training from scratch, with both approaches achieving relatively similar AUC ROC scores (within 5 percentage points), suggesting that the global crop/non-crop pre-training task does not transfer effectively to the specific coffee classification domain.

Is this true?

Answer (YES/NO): NO